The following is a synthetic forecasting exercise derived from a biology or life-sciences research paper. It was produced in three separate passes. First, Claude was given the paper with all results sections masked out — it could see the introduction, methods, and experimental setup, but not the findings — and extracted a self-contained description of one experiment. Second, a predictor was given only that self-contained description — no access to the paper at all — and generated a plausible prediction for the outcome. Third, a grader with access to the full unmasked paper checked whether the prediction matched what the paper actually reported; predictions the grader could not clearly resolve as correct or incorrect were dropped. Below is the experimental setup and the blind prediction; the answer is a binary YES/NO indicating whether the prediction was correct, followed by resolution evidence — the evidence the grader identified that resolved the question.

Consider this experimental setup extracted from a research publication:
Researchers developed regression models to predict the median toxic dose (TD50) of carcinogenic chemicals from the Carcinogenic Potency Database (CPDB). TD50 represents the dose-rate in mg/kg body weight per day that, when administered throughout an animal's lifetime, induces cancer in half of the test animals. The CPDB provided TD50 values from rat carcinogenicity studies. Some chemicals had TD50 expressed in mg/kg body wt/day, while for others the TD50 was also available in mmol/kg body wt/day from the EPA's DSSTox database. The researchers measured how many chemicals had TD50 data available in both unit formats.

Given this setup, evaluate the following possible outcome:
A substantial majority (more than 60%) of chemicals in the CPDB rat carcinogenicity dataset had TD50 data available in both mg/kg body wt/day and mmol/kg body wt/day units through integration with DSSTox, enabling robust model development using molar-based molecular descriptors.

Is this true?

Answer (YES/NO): YES